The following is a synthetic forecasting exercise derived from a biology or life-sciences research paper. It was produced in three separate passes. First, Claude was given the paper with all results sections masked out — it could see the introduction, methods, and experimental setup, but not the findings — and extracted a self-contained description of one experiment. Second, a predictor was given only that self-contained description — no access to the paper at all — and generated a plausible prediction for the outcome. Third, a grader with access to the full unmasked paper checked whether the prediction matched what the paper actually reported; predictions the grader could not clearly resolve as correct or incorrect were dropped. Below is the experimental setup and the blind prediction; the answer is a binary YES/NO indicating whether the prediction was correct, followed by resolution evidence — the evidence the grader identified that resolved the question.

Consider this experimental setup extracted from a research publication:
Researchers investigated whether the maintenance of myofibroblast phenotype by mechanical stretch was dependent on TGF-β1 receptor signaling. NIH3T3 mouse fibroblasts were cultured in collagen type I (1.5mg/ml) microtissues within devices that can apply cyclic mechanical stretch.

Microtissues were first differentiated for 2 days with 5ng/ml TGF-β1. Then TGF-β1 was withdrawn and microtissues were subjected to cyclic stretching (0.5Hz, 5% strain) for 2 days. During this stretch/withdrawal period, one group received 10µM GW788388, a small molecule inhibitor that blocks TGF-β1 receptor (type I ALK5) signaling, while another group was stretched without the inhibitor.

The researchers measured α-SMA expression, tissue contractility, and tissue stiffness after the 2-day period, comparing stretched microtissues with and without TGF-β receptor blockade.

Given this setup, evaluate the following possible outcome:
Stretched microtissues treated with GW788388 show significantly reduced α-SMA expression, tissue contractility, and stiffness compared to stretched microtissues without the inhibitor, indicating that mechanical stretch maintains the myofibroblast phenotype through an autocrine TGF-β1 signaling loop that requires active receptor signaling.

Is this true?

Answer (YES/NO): YES